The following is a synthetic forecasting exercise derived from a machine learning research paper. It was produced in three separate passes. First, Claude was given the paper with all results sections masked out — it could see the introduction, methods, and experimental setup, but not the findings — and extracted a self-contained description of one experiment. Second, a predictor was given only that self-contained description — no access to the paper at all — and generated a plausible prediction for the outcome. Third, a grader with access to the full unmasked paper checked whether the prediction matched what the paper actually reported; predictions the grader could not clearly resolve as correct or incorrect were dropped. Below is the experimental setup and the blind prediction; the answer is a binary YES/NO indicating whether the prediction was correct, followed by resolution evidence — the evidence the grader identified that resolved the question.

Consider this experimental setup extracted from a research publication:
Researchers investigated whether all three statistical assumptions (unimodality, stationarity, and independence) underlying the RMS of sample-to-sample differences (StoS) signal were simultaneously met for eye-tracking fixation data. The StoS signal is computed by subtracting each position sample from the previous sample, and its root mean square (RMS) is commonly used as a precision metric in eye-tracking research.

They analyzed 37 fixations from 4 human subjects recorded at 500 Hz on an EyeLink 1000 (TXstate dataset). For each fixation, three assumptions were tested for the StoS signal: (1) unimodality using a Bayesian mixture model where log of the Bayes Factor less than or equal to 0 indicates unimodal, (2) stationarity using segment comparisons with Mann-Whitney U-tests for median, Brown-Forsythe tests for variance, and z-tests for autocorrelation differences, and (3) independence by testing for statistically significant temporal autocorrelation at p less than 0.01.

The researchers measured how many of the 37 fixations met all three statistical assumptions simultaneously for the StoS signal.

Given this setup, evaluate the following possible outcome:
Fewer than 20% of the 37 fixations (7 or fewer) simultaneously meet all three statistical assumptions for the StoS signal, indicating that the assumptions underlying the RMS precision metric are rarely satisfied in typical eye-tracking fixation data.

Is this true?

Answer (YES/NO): YES